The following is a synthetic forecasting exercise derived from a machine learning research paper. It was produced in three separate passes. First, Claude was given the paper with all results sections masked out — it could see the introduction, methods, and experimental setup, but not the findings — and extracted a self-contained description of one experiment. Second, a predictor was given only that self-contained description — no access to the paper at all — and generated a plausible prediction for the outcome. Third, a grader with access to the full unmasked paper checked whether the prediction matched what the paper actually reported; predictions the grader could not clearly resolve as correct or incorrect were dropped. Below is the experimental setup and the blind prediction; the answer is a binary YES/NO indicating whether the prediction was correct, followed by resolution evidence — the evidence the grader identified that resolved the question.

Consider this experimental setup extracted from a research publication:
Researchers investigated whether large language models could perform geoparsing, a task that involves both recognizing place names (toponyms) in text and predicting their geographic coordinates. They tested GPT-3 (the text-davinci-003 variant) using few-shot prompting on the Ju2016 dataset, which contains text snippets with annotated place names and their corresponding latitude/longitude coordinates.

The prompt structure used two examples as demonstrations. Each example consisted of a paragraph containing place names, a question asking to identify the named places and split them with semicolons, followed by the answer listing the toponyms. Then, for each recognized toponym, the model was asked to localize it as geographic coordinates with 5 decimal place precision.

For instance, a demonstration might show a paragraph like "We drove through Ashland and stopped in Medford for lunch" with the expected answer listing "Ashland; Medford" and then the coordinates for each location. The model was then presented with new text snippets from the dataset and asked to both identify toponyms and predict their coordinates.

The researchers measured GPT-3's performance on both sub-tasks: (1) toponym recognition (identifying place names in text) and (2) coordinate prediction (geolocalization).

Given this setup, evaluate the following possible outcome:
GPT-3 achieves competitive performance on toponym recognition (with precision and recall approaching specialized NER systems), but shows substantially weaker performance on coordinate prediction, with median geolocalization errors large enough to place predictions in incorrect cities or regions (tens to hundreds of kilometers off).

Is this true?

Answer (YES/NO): NO